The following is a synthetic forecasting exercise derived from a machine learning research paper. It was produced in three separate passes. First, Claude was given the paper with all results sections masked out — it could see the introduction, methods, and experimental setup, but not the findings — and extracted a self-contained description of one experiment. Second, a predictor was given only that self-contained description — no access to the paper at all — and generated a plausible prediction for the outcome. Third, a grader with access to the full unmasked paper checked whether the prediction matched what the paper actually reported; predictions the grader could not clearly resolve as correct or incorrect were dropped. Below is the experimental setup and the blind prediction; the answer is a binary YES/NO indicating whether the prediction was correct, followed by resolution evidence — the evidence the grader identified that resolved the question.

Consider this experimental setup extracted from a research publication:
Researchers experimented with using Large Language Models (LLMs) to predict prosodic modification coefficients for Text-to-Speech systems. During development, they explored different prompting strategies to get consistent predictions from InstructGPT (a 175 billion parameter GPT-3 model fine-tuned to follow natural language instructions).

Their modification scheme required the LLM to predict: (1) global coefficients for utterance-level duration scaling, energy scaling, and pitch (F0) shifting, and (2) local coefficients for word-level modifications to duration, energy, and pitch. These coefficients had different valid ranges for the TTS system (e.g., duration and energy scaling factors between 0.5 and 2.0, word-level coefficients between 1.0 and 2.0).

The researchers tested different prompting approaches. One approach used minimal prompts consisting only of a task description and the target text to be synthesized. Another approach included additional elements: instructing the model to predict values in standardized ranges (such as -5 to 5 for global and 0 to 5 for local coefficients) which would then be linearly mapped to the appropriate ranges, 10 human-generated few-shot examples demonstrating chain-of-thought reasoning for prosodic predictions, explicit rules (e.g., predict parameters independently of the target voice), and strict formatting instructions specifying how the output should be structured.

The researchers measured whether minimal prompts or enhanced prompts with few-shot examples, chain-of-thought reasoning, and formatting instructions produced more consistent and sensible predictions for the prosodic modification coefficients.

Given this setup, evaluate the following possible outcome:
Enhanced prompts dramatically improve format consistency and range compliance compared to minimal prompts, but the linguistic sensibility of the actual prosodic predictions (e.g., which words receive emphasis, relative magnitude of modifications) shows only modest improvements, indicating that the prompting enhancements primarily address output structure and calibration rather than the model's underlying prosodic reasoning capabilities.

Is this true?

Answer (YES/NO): NO